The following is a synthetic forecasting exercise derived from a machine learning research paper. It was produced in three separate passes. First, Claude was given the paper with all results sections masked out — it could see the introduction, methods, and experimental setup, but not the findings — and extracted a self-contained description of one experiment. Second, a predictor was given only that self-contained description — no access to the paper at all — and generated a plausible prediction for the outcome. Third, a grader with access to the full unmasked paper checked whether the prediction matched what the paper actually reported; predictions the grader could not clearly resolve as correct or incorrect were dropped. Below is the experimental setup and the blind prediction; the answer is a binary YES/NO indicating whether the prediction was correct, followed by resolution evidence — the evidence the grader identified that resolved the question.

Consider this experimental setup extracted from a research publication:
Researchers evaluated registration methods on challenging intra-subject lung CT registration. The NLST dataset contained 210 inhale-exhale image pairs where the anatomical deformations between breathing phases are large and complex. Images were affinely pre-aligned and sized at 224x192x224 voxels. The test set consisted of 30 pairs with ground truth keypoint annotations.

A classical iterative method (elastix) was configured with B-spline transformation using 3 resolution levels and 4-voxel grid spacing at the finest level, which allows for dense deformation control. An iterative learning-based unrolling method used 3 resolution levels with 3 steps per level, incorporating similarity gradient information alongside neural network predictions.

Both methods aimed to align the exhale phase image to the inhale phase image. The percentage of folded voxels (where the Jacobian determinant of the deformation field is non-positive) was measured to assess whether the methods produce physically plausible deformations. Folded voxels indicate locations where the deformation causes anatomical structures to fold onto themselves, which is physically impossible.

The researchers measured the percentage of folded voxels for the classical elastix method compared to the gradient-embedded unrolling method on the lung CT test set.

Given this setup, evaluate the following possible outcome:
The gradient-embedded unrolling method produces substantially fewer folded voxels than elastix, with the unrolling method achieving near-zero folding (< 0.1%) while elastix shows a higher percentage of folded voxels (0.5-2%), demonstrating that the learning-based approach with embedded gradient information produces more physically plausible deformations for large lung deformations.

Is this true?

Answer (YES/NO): NO